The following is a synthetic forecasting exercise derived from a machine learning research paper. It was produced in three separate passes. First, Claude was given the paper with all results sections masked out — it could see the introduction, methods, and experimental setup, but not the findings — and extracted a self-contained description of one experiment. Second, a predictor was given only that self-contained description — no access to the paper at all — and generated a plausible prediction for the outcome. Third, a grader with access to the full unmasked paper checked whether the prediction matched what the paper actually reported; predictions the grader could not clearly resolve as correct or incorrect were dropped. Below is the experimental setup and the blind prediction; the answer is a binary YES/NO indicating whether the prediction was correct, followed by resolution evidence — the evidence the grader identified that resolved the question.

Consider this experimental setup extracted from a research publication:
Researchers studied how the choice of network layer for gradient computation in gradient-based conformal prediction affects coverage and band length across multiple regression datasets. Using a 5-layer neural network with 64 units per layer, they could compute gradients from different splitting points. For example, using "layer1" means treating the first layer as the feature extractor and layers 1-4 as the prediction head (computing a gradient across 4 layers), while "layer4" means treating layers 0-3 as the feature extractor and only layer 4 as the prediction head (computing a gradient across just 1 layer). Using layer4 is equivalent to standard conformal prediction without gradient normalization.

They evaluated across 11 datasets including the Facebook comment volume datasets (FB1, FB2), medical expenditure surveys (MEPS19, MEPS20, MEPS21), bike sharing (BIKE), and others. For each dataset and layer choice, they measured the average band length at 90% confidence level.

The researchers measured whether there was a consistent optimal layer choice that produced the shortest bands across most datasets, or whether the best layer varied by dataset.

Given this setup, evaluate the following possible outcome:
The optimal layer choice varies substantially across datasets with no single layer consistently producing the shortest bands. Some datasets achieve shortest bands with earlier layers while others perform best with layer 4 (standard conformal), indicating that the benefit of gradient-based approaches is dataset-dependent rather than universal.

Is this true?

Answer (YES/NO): YES